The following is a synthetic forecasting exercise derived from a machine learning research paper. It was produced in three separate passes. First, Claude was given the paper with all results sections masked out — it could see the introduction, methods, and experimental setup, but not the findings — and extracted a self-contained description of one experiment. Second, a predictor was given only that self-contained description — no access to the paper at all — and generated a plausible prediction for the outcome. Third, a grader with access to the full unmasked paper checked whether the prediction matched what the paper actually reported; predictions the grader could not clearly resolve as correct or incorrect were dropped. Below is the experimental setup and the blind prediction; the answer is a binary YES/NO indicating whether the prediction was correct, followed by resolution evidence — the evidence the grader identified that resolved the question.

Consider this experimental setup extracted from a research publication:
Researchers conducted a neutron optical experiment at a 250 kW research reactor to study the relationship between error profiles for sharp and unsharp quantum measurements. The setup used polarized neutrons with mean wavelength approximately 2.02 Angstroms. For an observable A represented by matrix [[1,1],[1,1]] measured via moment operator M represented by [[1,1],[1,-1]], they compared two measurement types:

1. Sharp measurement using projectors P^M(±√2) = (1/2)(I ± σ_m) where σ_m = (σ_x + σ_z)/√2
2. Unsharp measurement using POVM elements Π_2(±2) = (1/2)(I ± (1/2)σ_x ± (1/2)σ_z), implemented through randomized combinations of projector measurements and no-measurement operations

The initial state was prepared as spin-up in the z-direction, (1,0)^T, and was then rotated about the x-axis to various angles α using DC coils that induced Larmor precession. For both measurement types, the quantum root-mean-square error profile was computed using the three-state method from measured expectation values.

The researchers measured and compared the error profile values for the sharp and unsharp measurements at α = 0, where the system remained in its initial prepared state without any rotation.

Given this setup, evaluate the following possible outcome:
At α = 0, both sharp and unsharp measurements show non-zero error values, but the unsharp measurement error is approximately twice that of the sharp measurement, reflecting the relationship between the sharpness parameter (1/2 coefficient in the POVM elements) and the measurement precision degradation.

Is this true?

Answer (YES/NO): NO